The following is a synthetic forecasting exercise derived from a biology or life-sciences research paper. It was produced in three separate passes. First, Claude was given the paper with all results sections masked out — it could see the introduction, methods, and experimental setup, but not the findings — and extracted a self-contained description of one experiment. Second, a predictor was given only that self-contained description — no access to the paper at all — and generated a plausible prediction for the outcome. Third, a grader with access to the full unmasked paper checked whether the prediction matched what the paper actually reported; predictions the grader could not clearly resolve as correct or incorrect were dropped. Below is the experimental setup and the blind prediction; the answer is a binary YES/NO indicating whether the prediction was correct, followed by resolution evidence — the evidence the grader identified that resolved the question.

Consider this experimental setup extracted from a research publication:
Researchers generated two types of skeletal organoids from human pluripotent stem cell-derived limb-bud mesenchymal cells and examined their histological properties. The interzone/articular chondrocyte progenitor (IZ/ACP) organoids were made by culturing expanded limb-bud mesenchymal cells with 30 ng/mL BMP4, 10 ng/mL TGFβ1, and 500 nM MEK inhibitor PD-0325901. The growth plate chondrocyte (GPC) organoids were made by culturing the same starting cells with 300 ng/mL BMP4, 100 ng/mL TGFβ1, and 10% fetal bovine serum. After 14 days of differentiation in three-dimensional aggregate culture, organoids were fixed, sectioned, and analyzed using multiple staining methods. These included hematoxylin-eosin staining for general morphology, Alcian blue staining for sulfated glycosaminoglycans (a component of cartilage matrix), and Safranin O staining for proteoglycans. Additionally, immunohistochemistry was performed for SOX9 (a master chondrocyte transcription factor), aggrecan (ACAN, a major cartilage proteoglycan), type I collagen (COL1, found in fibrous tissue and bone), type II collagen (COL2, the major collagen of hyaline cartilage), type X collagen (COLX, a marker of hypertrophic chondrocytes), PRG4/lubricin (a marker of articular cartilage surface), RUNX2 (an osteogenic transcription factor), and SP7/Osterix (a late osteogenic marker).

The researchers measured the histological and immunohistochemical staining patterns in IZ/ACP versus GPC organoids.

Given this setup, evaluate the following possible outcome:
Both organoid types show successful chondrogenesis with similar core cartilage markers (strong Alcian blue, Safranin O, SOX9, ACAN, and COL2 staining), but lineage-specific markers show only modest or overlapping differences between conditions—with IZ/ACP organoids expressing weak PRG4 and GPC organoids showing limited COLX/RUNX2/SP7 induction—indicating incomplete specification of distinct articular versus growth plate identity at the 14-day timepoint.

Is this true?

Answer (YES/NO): NO